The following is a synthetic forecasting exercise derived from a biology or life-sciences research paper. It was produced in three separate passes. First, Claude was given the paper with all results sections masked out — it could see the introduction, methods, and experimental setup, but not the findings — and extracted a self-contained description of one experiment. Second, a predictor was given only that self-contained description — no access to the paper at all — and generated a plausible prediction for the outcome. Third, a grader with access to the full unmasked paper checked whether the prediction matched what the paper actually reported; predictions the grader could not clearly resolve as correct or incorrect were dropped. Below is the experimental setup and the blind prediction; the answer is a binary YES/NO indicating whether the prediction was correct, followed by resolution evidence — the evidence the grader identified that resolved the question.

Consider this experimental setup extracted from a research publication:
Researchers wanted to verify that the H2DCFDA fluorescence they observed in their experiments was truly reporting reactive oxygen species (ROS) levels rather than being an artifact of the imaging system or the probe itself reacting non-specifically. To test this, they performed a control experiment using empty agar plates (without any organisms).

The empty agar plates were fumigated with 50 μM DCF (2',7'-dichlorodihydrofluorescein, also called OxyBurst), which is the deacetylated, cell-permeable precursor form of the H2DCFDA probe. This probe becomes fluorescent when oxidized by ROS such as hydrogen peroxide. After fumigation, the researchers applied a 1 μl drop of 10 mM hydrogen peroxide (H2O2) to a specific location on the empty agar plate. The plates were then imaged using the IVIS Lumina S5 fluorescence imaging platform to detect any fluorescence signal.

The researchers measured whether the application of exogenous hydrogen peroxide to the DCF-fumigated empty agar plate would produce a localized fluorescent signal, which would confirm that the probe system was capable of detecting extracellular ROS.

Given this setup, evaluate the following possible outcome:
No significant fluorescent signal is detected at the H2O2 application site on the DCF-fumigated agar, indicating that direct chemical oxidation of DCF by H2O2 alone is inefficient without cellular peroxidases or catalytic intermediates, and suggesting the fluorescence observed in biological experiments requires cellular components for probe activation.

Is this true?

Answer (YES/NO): YES